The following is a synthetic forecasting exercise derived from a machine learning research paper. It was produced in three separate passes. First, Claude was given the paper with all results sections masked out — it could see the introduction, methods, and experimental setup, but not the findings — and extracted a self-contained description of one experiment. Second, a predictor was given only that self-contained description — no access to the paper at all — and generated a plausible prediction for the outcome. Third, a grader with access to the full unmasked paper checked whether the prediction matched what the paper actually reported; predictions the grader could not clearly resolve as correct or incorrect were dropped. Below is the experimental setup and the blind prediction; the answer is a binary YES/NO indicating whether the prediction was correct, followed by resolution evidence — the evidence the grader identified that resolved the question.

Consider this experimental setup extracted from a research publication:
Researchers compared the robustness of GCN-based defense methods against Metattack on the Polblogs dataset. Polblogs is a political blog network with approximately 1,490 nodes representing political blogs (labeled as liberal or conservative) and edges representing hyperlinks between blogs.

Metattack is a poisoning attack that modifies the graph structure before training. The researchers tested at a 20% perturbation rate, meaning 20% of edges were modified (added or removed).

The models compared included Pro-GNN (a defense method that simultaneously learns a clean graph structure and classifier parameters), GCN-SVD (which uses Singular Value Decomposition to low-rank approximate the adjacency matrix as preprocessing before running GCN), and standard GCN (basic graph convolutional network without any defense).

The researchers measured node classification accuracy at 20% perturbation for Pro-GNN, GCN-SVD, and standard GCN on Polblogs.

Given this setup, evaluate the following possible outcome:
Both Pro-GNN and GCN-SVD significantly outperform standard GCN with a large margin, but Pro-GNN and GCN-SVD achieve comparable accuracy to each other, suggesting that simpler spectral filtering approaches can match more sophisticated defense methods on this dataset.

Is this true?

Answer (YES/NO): NO